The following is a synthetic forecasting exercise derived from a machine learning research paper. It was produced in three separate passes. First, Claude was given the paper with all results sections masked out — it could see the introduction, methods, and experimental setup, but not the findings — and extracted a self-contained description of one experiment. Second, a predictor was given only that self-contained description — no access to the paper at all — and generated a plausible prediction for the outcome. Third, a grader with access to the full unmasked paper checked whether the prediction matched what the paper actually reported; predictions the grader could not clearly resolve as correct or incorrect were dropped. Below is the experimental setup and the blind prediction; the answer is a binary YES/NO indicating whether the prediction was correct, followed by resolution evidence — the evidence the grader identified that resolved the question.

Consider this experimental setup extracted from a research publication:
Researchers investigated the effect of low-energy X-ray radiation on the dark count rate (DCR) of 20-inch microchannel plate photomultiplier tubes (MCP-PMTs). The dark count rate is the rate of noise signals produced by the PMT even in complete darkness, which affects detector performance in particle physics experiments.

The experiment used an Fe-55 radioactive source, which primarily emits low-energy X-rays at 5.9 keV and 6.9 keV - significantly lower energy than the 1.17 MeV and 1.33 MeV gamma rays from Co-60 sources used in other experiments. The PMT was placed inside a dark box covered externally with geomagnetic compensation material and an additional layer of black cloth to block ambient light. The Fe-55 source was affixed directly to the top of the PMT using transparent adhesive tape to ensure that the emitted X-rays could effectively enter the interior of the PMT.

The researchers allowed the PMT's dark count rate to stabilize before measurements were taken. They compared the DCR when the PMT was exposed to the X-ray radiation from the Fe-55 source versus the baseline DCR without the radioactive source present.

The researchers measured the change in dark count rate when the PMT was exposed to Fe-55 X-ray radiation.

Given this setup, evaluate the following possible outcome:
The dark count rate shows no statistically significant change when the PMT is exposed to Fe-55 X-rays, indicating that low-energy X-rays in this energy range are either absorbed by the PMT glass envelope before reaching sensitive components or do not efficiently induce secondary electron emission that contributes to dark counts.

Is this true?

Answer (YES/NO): NO